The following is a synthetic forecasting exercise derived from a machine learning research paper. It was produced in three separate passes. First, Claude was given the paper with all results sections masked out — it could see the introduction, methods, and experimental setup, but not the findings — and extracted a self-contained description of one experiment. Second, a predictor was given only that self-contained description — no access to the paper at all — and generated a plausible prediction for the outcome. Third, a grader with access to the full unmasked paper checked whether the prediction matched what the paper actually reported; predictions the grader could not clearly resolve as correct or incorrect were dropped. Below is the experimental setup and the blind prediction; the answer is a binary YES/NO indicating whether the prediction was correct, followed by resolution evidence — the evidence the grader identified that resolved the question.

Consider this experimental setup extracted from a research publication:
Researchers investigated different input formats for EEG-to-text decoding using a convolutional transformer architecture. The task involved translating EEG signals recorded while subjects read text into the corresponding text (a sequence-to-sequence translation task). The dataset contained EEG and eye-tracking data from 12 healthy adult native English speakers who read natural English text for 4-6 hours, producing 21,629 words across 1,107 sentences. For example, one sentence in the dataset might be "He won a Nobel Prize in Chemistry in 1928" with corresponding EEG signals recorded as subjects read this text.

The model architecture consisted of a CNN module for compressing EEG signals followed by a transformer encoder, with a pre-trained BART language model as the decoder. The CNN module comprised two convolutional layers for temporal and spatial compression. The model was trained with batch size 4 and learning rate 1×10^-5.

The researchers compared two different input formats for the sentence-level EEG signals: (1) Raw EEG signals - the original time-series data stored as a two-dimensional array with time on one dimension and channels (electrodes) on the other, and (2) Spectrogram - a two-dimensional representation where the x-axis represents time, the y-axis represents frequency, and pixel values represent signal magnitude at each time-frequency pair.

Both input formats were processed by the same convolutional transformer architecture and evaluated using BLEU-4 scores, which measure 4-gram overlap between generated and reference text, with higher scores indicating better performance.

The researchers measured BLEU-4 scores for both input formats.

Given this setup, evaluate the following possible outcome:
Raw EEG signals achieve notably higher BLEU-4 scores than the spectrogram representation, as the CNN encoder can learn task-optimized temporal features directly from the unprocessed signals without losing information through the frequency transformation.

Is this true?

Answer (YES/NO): YES